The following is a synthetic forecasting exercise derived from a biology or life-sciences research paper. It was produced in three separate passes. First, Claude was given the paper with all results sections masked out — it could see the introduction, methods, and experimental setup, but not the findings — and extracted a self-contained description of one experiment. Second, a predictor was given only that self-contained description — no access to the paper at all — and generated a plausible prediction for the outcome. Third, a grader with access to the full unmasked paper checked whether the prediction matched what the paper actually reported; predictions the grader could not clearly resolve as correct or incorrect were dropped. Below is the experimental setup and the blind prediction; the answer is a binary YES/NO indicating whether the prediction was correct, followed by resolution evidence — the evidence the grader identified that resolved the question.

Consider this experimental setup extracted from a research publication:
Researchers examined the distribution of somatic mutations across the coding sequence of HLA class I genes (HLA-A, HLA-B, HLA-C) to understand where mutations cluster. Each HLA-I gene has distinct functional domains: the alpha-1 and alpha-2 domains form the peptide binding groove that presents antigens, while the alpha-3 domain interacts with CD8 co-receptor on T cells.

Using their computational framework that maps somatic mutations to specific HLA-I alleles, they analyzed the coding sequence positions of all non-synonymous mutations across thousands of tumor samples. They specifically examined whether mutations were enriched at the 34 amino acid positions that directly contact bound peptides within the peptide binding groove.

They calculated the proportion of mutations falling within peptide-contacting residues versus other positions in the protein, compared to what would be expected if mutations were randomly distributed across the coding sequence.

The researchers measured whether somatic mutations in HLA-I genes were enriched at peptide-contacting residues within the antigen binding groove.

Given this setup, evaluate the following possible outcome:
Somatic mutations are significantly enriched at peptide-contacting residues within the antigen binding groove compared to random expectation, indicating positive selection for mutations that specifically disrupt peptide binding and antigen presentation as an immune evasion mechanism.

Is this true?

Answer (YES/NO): NO